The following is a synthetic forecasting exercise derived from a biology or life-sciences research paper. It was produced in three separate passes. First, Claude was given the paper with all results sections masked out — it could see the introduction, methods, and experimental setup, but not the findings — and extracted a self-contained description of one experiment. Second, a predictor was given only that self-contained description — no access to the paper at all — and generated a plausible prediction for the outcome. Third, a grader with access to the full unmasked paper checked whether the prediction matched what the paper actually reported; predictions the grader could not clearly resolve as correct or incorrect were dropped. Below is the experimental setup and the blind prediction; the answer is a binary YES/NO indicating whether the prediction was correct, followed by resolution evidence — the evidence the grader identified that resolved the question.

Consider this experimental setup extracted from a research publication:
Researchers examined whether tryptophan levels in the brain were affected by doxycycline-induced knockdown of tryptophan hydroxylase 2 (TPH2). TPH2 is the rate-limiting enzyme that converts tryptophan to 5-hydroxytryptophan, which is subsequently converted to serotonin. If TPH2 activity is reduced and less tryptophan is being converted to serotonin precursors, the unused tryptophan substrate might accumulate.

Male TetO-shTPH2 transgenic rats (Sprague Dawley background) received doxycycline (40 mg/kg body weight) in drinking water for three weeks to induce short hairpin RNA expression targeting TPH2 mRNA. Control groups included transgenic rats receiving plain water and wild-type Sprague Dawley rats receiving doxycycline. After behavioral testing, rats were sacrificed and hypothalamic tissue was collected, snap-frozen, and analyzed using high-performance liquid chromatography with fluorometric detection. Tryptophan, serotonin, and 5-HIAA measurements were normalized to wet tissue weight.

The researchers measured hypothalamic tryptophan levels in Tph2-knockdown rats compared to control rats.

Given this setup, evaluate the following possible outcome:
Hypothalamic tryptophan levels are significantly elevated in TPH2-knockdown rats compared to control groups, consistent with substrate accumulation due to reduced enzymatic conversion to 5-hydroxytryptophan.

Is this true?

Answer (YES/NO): NO